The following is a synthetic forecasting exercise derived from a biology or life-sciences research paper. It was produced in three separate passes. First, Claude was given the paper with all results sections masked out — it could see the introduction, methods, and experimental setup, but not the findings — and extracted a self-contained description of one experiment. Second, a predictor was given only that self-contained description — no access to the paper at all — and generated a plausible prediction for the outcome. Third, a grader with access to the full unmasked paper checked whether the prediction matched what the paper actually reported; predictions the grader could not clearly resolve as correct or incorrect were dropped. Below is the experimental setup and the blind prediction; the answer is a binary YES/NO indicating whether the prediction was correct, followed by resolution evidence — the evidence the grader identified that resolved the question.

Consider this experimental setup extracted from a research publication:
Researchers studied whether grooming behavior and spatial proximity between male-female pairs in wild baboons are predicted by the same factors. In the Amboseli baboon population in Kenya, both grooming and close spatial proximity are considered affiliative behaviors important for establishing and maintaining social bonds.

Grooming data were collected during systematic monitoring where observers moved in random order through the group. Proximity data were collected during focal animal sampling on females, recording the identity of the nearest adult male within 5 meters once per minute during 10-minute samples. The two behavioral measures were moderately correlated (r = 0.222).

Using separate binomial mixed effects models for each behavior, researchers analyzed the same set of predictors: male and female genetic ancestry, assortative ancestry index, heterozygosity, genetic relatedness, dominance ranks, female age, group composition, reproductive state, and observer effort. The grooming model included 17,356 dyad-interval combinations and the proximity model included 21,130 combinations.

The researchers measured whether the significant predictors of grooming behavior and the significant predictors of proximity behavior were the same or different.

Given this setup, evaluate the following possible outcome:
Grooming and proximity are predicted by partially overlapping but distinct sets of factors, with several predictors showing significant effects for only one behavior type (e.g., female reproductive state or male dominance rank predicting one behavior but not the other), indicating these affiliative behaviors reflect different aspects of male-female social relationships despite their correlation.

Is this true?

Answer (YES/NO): NO